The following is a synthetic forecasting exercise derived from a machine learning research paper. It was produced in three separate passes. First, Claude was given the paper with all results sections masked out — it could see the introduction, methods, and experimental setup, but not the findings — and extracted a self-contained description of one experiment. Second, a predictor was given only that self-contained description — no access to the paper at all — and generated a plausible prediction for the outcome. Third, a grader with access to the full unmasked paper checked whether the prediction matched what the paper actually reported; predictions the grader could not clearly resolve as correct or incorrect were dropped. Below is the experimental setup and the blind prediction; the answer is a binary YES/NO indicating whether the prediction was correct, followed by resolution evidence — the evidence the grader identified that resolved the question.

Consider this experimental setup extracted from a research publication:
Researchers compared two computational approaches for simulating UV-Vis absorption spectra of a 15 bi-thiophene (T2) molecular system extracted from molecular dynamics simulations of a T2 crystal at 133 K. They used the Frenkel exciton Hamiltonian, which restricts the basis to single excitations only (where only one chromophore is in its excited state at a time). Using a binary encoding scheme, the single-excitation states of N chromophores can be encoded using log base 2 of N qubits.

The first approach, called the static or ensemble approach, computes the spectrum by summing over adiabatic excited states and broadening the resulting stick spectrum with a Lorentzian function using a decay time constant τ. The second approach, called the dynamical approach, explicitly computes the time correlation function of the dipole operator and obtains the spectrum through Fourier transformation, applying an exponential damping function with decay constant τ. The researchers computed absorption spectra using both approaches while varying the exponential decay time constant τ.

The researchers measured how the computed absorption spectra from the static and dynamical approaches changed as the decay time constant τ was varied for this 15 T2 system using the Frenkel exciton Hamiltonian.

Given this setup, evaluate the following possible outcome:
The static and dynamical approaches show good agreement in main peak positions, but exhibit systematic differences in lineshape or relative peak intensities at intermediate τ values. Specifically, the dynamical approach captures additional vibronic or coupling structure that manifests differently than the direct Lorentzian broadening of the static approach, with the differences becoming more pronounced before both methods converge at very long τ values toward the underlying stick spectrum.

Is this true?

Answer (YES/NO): NO